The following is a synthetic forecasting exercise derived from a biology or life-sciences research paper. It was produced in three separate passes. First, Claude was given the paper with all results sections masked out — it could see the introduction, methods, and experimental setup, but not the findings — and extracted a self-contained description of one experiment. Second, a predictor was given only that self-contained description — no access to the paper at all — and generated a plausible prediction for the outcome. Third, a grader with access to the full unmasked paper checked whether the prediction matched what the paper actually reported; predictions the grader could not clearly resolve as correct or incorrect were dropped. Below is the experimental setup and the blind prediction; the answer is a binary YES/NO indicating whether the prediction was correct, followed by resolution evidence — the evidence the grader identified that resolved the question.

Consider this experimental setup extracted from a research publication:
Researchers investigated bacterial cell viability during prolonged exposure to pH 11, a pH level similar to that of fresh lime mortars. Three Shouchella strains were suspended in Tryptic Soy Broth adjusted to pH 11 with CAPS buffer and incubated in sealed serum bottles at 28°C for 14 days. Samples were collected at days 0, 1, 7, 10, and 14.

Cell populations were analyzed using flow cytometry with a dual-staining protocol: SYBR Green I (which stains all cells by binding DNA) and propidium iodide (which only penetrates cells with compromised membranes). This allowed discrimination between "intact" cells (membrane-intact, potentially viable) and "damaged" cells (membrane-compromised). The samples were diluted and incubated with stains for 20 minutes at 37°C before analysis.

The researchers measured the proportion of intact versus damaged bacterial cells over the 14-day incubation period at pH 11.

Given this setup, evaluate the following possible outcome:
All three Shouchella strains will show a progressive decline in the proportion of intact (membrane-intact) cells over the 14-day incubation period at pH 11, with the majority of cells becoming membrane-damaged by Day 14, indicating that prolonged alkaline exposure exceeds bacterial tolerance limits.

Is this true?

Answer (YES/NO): NO